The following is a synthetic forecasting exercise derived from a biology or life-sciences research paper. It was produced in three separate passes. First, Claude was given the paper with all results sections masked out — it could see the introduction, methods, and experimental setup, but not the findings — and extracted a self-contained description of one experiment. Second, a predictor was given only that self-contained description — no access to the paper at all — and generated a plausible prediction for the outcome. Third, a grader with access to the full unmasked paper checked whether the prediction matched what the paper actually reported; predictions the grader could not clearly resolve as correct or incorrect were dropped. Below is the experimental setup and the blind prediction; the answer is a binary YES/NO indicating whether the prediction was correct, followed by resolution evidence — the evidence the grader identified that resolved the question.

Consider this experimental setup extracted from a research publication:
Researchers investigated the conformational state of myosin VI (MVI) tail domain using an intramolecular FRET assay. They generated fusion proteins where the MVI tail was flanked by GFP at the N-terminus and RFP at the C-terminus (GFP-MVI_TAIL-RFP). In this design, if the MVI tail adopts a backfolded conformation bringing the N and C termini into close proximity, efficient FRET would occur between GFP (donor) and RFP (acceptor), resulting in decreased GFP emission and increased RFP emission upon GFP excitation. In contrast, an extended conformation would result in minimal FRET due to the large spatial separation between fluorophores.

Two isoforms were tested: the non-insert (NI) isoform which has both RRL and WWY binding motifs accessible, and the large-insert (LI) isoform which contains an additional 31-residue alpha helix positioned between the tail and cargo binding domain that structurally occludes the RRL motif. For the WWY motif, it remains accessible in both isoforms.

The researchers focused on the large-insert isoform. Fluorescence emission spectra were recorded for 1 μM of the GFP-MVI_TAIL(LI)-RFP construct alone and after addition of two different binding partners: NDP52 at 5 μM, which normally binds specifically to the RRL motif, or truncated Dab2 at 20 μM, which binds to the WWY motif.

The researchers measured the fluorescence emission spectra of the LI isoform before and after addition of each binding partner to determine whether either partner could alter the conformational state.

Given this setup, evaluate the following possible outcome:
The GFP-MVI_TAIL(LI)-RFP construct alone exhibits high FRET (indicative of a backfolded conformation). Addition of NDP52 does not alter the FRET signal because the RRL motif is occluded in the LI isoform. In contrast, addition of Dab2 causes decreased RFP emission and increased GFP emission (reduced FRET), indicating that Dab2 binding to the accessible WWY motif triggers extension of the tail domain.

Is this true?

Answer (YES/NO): YES